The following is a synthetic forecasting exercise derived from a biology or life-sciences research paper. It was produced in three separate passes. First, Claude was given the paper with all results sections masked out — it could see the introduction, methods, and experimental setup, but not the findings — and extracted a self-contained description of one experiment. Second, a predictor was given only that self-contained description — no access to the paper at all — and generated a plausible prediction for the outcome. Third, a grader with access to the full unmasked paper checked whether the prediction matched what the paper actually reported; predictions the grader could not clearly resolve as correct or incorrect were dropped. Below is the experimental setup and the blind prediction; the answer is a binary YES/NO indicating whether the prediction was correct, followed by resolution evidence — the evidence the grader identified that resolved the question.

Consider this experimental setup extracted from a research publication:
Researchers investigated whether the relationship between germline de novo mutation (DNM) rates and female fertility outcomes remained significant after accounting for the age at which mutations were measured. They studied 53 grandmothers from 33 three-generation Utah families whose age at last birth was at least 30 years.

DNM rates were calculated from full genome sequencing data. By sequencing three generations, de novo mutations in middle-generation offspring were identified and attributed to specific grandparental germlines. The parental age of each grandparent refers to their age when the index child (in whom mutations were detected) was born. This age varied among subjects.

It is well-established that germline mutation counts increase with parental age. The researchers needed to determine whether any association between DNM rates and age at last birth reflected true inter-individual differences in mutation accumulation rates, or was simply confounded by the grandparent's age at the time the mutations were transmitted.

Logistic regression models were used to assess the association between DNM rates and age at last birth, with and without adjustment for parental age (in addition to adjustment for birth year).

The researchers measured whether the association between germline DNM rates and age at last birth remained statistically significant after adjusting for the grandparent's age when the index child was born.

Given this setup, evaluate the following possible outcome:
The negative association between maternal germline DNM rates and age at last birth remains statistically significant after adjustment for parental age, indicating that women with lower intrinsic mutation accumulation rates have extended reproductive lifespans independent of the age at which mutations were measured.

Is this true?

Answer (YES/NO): YES